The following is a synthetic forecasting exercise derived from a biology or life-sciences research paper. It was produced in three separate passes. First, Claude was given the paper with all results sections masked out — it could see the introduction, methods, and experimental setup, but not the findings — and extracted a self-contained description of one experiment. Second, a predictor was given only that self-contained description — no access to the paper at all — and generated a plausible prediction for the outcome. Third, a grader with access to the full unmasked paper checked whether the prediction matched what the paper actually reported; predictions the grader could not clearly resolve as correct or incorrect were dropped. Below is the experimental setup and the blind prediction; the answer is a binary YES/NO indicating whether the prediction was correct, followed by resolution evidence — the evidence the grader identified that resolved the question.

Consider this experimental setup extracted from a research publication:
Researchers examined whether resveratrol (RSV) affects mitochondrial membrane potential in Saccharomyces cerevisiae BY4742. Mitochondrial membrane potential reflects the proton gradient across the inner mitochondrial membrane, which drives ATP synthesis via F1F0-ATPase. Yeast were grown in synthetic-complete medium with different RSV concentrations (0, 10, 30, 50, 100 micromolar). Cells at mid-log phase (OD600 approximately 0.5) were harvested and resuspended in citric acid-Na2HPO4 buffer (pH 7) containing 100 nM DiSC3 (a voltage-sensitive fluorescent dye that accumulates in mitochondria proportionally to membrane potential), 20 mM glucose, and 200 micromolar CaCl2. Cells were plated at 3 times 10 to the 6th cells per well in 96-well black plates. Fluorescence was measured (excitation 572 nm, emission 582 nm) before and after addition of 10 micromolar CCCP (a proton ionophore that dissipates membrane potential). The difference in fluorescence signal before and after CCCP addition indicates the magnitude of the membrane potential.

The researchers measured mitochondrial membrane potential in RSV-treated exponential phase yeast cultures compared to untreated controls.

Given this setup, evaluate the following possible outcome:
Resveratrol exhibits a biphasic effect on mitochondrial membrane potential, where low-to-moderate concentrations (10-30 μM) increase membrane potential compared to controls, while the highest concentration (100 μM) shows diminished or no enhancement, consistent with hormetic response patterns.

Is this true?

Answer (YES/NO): NO